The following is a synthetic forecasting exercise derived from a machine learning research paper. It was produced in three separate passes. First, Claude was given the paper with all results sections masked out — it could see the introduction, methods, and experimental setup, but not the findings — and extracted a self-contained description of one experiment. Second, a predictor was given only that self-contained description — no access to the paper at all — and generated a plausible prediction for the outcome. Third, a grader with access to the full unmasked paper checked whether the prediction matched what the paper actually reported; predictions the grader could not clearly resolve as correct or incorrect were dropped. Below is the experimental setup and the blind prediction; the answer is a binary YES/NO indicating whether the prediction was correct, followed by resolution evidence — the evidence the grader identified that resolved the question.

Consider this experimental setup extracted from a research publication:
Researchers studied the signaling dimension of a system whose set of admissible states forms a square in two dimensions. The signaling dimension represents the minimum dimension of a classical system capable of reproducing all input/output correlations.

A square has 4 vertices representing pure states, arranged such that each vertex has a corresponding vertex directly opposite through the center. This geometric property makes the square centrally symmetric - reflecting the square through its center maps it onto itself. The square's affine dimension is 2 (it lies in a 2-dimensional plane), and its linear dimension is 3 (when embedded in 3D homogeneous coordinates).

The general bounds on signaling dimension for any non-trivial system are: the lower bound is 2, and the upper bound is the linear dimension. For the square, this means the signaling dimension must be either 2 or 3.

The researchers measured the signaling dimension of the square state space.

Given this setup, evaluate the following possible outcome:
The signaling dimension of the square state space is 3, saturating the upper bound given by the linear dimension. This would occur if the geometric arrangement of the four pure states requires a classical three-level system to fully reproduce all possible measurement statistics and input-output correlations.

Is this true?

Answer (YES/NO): NO